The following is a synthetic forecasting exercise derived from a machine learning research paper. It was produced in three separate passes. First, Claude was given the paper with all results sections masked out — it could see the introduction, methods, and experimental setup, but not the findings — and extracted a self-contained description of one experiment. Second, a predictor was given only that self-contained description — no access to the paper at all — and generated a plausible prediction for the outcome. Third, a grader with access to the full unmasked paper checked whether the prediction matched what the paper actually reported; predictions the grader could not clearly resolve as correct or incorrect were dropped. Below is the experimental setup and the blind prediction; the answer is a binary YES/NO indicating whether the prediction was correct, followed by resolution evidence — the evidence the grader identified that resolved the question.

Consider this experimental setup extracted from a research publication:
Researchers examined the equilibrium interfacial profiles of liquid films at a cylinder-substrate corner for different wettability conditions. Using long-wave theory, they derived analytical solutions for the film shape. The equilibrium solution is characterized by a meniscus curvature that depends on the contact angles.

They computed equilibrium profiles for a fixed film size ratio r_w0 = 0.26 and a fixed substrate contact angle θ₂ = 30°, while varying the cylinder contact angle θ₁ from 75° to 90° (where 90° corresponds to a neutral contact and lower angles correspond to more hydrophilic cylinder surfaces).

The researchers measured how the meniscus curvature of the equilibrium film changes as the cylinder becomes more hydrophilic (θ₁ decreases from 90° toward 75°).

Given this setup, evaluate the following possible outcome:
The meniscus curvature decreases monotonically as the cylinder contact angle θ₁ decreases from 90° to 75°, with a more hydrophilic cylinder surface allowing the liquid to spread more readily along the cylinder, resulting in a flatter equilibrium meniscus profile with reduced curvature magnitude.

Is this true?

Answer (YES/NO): YES